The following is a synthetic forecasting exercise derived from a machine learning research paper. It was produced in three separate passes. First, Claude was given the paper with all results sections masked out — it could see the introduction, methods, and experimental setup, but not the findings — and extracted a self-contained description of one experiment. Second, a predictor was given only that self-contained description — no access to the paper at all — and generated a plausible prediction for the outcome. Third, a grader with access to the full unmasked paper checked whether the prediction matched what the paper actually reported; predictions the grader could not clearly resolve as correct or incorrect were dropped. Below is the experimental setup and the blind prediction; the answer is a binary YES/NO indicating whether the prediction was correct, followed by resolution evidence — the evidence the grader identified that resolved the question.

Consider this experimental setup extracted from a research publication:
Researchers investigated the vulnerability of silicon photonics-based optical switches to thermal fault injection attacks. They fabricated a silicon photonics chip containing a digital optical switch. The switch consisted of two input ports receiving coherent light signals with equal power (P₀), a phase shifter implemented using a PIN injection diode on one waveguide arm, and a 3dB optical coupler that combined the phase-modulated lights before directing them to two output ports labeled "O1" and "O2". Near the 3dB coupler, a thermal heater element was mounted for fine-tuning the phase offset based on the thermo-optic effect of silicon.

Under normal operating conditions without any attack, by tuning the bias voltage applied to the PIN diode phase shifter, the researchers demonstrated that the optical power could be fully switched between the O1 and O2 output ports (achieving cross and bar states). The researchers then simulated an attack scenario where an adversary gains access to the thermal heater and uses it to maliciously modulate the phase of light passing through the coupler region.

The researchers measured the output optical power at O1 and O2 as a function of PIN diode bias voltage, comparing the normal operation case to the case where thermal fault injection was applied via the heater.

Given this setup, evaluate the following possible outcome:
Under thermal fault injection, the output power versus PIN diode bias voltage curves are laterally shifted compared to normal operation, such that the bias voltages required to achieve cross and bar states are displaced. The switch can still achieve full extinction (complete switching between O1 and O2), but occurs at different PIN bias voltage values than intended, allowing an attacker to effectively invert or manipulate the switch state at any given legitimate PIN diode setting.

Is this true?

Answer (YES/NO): YES